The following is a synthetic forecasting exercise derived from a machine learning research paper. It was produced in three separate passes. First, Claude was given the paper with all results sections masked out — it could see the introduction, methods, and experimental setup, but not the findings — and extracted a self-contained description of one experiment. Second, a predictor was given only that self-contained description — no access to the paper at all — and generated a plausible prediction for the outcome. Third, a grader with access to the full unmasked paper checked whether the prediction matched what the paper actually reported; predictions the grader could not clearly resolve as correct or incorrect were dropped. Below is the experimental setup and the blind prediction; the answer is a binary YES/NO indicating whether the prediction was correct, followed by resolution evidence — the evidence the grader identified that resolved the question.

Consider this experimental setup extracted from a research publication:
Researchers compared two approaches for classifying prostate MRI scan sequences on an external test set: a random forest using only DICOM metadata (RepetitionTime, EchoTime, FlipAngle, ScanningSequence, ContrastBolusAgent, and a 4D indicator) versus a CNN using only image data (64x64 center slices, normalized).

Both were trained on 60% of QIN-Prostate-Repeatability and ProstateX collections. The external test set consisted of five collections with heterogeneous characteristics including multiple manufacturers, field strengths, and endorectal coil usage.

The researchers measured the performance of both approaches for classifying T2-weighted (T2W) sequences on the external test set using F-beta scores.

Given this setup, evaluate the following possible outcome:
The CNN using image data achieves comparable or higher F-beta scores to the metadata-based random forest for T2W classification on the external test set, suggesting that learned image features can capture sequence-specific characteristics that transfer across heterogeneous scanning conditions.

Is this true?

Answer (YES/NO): NO